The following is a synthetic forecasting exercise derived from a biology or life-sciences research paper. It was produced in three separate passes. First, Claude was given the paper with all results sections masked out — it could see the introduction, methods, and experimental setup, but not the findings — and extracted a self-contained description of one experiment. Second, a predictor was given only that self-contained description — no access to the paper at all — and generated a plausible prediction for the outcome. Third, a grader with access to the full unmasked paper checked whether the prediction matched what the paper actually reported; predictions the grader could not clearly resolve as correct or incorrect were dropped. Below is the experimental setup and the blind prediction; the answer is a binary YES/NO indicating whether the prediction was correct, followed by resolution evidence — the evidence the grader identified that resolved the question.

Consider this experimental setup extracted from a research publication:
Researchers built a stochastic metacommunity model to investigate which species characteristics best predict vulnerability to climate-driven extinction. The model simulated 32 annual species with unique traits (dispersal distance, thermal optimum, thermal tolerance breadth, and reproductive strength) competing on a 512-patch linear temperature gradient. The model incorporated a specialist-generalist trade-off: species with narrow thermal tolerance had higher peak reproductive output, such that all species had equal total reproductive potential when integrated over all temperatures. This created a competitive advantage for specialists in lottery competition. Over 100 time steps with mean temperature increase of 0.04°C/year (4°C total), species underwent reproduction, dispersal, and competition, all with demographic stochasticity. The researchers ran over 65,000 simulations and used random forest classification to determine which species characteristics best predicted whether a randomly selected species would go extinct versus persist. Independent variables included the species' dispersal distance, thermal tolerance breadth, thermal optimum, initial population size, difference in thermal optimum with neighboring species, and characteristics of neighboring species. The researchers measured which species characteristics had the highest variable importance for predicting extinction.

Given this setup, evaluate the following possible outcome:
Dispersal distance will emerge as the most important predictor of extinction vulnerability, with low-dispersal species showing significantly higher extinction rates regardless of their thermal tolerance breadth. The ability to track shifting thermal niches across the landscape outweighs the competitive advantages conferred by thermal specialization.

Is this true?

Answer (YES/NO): NO